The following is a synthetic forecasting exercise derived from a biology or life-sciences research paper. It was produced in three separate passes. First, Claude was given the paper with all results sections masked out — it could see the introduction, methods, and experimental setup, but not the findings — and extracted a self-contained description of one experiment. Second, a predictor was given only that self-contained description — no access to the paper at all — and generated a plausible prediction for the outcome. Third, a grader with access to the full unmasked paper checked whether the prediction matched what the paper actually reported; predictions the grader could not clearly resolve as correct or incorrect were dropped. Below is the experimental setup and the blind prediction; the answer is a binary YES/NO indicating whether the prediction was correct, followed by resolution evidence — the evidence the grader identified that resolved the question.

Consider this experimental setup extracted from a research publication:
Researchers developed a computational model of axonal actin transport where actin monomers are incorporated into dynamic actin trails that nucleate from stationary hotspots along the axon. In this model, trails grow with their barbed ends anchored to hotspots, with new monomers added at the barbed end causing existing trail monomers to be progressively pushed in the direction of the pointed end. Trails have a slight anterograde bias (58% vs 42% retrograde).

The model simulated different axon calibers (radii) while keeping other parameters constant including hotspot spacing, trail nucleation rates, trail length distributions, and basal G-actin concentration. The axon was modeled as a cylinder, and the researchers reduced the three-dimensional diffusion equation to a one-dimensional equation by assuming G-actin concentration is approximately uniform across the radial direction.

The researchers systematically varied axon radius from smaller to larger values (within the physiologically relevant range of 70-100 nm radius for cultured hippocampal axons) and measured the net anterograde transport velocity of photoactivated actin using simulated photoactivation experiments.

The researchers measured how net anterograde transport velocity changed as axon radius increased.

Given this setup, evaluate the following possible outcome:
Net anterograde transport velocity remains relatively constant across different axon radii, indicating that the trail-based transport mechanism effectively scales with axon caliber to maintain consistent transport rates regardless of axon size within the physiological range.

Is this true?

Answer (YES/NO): NO